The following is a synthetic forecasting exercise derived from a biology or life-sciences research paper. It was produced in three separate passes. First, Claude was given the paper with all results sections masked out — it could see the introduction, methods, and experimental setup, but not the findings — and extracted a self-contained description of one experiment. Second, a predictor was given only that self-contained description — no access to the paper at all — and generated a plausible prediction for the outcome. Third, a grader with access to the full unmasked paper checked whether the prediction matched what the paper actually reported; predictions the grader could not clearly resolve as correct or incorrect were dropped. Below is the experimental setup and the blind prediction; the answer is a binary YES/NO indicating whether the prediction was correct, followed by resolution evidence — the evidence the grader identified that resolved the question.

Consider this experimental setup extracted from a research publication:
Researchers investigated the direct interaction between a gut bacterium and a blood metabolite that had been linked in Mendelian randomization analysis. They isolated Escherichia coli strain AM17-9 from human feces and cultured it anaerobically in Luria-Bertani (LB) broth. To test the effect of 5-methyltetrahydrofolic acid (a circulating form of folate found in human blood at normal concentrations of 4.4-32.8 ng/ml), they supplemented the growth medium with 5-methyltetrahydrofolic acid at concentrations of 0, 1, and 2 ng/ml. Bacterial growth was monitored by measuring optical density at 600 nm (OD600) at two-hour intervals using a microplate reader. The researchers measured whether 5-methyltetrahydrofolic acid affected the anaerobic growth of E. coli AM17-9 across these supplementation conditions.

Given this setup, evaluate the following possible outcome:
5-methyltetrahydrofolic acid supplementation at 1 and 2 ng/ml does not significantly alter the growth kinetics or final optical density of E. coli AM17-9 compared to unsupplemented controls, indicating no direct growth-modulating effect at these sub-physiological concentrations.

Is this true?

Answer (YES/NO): NO